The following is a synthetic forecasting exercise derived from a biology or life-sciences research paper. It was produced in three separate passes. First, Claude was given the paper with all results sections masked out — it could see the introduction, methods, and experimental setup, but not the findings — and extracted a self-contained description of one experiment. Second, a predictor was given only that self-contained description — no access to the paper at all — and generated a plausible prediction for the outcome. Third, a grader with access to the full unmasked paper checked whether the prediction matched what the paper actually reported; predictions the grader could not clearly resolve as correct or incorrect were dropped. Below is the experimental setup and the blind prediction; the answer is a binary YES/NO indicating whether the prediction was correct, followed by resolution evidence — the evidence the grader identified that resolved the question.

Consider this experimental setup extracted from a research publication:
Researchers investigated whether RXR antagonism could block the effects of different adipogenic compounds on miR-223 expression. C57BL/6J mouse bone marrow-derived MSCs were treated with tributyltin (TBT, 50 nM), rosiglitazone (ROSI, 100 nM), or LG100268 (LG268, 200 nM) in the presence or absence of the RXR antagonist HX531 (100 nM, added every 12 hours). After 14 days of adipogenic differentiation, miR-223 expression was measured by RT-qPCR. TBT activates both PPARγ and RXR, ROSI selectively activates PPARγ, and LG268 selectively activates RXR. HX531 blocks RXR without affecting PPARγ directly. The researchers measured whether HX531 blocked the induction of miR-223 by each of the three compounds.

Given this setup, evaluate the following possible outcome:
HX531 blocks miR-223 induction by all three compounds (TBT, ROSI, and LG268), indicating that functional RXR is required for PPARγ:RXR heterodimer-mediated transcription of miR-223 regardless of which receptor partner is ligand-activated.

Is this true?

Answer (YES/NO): NO